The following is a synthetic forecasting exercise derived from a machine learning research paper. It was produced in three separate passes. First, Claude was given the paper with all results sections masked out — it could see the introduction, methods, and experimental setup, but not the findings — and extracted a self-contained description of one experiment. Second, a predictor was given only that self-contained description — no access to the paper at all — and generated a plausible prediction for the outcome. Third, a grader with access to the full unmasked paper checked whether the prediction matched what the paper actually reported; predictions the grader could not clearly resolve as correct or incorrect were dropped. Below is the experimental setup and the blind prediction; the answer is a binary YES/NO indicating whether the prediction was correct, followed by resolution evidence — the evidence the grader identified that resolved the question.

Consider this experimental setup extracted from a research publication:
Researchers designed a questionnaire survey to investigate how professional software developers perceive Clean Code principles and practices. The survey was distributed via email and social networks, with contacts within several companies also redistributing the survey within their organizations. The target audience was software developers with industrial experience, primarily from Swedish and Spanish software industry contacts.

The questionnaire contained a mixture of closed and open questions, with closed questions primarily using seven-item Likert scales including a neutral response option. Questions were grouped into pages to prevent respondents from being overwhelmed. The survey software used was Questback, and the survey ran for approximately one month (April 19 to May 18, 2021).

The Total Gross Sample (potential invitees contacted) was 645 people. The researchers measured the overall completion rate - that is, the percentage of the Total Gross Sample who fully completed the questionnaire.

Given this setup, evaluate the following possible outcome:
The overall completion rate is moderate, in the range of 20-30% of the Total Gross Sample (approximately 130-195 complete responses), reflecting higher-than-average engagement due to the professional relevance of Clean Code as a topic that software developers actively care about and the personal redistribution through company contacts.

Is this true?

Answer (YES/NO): NO